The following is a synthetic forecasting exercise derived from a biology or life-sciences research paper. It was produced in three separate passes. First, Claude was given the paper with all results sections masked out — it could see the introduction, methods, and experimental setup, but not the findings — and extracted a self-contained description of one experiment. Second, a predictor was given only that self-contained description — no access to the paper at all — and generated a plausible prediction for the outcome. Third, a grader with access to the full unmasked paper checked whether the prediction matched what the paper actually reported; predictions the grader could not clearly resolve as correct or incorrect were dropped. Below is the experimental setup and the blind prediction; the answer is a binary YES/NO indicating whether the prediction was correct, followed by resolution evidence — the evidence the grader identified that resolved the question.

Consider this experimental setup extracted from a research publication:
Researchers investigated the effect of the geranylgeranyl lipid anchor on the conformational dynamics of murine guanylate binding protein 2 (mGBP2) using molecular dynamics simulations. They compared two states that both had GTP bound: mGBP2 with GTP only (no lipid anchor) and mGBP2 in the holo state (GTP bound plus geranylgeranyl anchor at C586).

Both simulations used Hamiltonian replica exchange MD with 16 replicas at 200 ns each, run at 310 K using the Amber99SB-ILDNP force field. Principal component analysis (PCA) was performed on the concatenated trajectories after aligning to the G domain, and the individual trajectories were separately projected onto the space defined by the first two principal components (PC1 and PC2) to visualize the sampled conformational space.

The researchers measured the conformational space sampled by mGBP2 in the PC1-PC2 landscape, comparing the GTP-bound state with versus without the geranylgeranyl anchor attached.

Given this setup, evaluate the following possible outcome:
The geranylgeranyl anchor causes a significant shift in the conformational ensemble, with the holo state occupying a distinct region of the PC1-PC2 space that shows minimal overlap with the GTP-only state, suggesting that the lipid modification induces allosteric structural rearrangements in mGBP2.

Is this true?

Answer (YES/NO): NO